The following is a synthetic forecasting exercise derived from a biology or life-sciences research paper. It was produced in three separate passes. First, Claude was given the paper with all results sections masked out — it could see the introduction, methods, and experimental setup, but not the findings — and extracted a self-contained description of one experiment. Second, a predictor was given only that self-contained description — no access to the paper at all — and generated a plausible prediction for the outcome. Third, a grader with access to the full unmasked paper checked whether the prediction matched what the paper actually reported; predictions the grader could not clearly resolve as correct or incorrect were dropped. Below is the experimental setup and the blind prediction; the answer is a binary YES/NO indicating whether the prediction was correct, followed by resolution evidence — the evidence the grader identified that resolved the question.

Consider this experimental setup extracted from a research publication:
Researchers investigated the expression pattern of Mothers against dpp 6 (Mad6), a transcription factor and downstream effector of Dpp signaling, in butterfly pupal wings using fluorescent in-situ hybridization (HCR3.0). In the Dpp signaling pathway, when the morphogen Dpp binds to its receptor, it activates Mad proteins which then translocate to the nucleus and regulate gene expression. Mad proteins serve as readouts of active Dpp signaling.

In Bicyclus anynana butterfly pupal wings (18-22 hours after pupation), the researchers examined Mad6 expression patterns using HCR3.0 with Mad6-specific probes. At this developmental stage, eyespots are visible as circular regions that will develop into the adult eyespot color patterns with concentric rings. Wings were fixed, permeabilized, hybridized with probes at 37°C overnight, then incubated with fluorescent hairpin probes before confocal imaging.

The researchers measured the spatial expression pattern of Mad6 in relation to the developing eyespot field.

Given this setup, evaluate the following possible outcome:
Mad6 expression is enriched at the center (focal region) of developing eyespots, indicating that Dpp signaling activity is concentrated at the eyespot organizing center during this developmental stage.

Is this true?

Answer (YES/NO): YES